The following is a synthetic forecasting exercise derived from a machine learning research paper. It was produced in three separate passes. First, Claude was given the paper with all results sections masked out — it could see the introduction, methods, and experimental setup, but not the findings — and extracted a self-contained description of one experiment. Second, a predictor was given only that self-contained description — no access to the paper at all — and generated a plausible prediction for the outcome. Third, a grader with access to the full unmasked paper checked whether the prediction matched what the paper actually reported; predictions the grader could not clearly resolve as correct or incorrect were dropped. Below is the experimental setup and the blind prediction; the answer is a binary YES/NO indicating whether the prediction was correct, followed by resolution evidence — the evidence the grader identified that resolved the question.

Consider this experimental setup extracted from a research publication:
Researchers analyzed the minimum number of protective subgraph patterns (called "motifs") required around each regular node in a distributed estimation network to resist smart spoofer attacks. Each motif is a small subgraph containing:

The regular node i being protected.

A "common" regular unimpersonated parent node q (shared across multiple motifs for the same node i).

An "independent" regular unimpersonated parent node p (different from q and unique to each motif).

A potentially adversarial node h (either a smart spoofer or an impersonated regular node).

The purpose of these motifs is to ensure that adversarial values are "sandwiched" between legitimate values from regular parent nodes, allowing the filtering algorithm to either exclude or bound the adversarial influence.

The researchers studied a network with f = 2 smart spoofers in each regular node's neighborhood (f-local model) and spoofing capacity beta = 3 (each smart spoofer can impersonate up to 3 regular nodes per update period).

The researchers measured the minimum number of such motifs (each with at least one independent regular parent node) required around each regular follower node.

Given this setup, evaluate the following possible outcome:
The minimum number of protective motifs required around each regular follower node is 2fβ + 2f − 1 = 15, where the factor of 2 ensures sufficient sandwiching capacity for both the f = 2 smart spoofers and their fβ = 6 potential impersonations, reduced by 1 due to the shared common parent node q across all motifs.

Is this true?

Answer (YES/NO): NO